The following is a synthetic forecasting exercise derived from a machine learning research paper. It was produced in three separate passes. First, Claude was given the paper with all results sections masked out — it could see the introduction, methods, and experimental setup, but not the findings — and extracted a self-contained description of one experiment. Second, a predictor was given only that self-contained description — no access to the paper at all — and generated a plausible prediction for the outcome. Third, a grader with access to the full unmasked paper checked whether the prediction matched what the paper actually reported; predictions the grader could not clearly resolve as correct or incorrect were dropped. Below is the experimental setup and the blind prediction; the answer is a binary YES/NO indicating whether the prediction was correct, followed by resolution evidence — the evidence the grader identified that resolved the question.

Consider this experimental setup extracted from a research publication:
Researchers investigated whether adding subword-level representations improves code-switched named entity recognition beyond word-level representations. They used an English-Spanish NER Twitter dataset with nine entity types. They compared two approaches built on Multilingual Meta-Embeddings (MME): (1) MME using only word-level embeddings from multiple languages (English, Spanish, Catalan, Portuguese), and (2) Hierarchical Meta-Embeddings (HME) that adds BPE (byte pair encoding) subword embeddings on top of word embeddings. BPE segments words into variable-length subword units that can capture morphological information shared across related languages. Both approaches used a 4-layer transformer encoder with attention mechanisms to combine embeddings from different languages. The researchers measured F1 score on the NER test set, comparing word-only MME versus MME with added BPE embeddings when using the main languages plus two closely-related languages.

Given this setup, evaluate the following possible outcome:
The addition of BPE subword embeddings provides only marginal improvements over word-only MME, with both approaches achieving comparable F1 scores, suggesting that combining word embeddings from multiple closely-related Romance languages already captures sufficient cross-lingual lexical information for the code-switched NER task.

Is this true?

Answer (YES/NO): NO